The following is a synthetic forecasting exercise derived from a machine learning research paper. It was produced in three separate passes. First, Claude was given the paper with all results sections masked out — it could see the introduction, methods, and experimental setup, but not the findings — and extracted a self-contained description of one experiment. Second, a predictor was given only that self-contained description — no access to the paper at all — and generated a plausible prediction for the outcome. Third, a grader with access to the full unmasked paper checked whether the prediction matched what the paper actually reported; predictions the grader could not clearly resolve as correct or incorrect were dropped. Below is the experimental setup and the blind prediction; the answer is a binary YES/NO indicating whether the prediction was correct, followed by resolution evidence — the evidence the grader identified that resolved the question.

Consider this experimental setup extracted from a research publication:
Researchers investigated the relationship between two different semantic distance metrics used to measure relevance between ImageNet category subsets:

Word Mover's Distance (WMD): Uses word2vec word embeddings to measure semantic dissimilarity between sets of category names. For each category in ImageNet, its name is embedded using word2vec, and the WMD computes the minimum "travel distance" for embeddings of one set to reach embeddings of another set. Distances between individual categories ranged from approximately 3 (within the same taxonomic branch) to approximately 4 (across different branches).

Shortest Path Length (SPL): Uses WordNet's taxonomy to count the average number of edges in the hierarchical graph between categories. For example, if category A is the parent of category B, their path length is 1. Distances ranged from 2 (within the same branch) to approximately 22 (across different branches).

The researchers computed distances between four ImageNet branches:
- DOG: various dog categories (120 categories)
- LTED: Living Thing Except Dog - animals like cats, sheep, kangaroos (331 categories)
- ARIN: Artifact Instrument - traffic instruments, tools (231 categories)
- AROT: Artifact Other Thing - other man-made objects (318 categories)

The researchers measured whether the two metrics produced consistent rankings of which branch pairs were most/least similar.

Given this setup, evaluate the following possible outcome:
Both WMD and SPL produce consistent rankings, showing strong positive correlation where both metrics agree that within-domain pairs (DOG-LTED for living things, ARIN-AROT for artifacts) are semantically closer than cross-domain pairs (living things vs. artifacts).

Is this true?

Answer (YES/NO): YES